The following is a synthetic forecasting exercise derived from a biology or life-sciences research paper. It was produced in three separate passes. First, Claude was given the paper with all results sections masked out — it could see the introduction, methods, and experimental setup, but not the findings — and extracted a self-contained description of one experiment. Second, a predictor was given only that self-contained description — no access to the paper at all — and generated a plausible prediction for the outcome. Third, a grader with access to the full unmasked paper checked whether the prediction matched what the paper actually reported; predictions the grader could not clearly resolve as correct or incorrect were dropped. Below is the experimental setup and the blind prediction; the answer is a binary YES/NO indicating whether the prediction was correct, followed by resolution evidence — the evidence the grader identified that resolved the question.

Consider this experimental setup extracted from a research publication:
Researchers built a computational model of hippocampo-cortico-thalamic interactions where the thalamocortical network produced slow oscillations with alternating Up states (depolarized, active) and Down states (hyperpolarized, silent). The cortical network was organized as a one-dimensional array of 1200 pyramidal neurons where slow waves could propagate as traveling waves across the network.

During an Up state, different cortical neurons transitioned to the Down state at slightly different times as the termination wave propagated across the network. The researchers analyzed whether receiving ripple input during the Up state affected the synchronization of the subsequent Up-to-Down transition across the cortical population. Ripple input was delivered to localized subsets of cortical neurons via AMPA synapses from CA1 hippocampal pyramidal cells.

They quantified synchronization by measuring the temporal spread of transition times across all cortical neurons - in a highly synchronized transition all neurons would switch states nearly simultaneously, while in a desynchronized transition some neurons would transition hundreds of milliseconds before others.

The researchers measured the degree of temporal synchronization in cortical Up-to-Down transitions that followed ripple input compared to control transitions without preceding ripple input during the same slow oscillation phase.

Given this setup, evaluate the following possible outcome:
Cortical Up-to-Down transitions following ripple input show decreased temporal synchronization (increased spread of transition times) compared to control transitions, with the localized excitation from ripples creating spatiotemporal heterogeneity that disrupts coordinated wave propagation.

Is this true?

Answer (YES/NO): NO